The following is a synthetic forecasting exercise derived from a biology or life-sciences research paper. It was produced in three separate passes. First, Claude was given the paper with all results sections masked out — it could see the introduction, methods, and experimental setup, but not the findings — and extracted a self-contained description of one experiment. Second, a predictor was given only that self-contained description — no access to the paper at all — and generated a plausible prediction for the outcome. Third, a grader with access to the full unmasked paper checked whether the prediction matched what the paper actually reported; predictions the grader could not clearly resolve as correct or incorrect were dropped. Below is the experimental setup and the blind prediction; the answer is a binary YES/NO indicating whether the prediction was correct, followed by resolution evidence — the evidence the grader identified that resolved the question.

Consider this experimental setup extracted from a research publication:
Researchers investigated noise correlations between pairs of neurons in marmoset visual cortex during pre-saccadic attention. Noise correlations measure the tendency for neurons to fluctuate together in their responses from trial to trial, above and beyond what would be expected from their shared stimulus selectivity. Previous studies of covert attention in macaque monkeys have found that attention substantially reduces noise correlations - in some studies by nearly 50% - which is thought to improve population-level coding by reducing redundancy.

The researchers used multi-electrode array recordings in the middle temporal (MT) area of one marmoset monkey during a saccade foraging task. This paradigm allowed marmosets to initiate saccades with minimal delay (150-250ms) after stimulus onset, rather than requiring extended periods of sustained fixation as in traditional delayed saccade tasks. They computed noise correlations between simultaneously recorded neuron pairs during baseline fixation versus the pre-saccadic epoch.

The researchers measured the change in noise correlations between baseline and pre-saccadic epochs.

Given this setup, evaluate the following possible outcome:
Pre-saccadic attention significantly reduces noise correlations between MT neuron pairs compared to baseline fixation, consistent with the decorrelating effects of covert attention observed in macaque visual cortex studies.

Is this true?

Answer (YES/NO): NO